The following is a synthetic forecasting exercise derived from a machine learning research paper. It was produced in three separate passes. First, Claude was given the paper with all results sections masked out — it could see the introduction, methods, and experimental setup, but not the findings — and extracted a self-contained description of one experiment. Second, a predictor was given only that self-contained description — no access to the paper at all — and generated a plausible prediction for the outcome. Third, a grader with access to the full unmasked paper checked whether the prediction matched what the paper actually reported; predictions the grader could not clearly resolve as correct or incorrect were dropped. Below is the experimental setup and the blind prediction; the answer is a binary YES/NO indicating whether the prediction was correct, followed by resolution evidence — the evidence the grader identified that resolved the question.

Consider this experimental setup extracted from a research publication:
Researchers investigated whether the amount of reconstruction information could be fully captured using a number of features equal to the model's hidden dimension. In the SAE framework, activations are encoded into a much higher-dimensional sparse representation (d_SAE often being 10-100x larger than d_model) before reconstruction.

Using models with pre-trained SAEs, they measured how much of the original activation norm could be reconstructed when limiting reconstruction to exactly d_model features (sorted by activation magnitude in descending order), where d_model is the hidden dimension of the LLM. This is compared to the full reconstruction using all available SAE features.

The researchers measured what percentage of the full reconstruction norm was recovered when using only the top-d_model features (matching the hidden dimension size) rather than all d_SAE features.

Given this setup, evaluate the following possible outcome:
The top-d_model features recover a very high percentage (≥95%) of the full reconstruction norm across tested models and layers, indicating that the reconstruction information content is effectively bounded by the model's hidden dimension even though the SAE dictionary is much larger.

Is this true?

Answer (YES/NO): YES